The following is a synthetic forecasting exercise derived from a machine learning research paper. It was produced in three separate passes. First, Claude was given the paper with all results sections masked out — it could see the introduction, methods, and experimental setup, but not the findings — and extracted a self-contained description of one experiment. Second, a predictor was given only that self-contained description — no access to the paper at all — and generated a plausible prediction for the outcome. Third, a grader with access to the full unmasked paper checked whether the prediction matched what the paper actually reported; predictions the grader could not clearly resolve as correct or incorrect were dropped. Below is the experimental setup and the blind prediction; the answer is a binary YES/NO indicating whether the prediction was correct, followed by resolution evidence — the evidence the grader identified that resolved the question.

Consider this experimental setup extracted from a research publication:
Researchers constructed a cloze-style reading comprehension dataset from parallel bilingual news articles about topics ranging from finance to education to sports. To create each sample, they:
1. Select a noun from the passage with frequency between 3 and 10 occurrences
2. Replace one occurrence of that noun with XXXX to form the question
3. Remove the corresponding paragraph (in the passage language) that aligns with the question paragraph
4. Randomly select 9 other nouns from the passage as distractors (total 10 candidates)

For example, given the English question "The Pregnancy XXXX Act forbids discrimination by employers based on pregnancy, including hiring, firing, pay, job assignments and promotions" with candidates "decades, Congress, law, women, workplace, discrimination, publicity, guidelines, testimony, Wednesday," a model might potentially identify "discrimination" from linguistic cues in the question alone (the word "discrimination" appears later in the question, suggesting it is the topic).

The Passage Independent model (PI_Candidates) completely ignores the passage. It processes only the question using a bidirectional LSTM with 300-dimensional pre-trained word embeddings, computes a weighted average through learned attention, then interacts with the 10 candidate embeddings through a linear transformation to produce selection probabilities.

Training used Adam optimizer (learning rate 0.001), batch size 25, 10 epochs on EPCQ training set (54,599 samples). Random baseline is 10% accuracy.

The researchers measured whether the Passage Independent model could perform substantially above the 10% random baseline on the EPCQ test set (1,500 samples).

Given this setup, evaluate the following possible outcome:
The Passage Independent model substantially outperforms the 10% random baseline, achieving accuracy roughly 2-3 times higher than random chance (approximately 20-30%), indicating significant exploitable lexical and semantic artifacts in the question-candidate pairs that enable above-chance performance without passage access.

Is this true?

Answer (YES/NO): NO